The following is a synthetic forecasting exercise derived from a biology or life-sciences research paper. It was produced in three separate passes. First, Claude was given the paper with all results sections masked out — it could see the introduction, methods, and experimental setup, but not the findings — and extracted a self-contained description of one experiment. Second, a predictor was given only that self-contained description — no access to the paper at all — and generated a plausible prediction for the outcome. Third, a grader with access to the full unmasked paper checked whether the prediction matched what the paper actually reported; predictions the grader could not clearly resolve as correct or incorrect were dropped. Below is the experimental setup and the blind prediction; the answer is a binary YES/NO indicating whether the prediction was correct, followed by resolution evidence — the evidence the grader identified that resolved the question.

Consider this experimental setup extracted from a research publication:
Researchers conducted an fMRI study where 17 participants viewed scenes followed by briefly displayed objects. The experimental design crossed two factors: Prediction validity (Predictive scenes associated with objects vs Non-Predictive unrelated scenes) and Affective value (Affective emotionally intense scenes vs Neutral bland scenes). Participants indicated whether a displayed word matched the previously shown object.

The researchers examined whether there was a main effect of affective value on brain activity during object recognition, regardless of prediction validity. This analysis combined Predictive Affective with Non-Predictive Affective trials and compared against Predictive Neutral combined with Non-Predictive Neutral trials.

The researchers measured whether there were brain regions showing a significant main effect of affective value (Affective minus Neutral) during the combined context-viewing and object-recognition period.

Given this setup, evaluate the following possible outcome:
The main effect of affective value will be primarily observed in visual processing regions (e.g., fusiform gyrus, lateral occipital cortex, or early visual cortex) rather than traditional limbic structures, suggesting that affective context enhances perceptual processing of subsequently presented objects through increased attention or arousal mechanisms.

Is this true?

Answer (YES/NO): NO